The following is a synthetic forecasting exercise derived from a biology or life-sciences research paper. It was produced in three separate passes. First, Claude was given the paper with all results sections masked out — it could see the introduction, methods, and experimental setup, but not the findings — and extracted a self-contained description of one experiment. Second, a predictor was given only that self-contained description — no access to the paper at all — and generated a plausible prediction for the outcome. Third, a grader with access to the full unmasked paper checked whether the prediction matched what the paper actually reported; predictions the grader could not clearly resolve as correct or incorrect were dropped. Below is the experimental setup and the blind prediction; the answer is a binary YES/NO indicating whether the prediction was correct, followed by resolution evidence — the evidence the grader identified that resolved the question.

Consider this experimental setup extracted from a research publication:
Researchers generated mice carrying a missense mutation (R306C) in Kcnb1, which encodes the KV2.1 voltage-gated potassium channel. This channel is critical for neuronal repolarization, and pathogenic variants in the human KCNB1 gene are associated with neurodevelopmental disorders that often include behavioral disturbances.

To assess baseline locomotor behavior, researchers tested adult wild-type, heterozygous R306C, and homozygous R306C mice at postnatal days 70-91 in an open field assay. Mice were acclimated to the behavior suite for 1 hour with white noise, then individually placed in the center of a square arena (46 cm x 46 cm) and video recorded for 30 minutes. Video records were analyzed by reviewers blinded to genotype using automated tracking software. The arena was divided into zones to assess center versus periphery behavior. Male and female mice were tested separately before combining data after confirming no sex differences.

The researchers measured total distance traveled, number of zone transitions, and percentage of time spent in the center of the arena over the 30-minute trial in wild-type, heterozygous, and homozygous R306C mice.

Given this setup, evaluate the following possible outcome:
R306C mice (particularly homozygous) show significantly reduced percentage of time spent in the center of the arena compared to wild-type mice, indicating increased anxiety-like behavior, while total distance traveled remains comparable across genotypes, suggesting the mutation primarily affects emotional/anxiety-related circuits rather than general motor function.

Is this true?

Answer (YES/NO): NO